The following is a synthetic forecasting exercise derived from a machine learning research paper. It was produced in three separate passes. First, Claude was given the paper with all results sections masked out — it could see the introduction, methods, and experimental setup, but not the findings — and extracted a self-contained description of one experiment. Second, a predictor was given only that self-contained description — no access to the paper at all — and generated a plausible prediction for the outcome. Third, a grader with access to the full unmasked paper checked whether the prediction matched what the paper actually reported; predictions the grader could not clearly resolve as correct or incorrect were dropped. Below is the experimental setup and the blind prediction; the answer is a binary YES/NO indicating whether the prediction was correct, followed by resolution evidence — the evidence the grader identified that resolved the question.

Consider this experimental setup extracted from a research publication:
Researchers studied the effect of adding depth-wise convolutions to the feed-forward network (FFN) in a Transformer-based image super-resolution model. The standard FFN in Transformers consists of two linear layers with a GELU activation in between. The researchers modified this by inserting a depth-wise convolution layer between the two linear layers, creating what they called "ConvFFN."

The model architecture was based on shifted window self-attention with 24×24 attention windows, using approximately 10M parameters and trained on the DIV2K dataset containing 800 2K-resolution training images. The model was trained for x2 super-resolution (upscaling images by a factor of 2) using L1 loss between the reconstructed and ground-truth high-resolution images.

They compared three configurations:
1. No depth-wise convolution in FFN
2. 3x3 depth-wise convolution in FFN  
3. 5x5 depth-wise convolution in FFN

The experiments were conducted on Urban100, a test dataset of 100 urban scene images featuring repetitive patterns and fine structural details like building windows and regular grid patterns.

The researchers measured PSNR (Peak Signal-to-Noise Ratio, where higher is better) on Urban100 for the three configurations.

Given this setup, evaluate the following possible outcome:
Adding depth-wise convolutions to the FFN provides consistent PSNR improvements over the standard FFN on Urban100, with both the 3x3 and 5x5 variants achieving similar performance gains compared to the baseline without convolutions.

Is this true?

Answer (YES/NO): NO